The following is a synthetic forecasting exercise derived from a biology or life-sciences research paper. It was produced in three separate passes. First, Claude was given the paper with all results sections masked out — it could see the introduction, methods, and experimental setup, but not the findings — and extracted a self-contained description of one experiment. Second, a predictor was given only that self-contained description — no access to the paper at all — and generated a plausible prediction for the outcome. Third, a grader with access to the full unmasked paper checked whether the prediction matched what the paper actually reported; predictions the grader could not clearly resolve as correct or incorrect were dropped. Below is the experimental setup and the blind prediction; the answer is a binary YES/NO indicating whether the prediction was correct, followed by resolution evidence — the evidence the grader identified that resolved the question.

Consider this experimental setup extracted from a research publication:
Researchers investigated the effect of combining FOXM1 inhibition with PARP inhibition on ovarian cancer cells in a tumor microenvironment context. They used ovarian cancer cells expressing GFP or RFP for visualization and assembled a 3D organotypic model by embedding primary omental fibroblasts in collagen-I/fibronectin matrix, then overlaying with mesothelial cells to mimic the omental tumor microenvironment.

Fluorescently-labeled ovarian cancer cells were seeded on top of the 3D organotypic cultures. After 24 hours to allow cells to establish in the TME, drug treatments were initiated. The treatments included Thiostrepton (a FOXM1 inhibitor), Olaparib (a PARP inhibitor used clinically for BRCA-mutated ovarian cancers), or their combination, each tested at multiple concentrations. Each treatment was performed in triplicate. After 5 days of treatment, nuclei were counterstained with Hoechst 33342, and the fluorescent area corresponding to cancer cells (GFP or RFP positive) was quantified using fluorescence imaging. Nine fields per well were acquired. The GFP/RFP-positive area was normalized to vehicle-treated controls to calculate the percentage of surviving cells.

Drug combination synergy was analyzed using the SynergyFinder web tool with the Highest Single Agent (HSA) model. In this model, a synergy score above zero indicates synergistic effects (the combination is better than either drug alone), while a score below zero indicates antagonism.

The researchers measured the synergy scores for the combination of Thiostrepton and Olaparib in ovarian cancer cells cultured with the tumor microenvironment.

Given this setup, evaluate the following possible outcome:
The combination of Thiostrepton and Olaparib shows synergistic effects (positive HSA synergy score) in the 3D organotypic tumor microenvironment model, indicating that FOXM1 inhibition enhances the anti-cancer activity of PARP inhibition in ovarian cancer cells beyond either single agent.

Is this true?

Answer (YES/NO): YES